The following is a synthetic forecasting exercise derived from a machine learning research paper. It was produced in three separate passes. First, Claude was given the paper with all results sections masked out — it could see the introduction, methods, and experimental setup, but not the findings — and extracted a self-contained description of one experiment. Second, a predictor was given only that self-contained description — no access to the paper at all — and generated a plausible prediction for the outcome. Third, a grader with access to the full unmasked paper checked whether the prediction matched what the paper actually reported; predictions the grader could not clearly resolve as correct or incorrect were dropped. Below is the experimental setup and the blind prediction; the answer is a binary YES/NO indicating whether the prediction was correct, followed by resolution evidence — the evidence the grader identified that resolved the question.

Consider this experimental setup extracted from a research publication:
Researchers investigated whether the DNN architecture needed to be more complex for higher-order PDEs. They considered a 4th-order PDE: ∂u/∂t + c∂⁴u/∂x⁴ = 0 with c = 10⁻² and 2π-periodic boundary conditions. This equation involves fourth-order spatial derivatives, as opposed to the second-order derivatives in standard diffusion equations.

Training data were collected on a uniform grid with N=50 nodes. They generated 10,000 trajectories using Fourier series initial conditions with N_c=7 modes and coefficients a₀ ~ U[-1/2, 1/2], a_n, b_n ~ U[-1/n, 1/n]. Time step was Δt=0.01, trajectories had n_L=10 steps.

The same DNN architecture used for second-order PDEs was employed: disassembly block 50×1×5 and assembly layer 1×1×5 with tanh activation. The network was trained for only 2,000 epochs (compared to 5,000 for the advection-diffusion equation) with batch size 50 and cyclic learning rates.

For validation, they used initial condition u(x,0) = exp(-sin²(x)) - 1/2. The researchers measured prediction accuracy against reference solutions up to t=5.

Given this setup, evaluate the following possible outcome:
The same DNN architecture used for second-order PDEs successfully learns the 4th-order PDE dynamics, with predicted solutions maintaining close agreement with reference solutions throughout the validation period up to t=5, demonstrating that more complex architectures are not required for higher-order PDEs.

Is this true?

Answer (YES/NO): YES